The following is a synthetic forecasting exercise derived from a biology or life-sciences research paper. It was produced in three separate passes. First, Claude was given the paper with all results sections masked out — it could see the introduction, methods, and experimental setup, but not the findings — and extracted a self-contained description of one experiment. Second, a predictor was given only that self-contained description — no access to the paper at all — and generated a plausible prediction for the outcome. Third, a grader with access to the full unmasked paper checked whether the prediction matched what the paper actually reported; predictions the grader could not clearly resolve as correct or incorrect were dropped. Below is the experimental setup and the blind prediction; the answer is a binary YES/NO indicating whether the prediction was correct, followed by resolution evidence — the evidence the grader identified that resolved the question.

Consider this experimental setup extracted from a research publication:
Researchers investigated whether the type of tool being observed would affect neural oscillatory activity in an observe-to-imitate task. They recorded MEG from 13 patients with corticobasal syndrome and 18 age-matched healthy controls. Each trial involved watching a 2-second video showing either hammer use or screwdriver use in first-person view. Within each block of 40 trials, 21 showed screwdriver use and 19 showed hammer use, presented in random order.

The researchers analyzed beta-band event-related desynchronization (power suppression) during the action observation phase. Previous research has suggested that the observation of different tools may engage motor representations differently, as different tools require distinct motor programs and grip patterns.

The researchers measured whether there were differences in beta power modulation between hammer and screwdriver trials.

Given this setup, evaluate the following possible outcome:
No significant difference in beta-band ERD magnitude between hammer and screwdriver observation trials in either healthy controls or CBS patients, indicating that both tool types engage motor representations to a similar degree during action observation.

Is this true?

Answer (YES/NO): YES